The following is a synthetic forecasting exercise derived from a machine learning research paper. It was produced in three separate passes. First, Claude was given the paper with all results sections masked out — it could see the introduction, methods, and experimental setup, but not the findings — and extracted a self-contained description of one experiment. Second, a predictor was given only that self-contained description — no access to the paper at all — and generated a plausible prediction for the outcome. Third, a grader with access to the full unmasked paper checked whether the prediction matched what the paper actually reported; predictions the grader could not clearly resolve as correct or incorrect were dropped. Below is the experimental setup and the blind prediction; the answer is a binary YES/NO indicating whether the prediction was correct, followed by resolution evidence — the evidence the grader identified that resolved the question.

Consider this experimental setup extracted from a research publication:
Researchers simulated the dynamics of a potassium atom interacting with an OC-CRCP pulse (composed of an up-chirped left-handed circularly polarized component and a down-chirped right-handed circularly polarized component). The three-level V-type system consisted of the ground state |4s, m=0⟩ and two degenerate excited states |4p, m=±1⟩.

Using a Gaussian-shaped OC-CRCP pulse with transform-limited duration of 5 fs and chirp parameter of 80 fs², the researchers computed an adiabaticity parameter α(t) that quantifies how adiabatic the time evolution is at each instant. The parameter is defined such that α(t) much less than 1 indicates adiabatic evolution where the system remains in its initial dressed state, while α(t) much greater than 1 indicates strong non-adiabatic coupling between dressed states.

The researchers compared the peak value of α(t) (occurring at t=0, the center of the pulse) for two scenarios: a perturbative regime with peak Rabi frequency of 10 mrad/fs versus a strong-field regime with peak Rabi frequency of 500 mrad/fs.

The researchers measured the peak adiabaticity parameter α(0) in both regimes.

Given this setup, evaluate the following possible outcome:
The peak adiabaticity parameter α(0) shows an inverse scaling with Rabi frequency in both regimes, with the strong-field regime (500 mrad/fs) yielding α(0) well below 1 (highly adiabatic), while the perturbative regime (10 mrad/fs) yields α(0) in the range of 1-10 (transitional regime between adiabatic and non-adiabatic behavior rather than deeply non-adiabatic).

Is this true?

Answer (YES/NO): NO